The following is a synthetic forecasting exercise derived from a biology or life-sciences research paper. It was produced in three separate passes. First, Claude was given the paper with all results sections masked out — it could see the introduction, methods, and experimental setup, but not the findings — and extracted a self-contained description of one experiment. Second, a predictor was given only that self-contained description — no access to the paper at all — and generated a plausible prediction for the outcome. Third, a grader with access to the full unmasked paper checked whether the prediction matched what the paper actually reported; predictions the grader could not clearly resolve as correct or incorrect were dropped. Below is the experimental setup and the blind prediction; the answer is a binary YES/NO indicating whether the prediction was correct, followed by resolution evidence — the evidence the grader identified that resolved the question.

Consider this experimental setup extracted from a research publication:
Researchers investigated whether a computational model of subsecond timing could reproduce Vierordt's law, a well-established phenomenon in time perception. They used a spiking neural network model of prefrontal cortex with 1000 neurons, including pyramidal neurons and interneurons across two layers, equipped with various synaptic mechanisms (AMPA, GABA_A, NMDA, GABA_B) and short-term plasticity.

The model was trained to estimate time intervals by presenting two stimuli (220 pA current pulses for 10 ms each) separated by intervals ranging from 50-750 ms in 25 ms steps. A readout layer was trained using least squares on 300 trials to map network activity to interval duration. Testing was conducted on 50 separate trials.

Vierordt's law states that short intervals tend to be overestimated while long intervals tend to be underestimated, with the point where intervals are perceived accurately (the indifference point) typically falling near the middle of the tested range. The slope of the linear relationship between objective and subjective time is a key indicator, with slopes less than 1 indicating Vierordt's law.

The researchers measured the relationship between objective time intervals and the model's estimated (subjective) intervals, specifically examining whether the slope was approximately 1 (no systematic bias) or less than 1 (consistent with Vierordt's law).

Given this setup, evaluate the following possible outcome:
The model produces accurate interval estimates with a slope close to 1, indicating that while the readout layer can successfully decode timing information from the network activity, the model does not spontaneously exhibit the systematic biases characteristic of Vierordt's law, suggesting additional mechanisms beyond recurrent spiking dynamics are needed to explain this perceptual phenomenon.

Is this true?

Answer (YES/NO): NO